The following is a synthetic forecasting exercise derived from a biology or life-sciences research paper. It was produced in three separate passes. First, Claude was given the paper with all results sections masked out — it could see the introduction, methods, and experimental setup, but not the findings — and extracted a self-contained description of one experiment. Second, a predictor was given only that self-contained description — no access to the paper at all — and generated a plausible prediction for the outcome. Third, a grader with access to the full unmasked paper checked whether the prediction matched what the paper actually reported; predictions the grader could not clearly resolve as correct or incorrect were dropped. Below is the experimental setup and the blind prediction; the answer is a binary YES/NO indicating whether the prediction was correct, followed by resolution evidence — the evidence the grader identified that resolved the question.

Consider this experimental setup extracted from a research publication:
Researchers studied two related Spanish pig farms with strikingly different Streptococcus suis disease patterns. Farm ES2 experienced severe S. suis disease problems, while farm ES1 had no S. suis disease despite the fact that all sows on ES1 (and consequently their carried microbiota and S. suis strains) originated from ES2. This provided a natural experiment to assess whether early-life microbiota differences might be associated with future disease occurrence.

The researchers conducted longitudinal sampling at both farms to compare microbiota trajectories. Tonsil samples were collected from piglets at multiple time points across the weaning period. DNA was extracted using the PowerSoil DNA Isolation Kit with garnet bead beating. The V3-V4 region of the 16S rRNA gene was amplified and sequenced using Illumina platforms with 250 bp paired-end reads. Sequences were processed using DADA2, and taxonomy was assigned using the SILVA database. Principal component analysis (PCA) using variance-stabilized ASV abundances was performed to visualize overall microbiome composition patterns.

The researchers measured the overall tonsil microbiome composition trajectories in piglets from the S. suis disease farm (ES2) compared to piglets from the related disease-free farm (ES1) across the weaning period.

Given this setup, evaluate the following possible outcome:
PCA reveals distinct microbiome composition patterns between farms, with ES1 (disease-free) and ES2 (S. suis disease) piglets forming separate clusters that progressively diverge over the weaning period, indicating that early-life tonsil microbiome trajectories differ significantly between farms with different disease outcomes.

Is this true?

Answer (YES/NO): NO